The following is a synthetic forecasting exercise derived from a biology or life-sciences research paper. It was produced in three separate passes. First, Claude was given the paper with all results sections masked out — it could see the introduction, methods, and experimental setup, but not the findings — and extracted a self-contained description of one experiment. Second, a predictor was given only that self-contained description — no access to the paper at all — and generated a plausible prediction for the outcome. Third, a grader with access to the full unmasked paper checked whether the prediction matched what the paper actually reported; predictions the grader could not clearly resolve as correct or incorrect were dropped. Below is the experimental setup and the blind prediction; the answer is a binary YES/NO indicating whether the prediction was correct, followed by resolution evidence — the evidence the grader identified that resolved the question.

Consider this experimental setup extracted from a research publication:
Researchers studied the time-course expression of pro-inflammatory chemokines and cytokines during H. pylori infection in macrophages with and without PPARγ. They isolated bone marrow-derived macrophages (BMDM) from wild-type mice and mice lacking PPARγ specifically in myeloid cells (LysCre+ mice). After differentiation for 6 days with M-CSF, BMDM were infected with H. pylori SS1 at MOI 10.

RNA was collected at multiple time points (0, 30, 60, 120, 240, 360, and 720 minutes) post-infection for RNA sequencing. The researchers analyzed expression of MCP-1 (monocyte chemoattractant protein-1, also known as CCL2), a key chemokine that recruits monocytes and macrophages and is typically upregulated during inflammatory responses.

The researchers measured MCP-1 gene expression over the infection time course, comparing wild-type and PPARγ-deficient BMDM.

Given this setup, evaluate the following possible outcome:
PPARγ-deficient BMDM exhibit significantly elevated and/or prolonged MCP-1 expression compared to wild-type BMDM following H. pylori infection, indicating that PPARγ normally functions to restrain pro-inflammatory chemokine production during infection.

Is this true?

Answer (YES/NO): YES